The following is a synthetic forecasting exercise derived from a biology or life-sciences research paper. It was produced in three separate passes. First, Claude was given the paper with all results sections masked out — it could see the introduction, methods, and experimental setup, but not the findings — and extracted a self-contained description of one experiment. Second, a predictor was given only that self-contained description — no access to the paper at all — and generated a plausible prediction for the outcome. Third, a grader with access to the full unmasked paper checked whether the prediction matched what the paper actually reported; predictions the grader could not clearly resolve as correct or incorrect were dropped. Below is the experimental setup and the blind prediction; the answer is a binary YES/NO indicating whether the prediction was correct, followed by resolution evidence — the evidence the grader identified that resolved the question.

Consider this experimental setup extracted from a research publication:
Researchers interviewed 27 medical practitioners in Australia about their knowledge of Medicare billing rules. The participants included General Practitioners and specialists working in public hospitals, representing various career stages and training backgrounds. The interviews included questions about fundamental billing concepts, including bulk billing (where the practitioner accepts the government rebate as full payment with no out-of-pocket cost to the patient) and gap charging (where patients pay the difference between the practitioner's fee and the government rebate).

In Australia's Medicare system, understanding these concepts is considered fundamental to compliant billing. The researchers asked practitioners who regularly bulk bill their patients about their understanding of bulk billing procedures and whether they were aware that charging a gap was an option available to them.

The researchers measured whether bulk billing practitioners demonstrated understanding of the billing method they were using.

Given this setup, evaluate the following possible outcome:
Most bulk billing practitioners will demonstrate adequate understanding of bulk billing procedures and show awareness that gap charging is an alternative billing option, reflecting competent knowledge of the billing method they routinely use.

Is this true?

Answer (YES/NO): NO